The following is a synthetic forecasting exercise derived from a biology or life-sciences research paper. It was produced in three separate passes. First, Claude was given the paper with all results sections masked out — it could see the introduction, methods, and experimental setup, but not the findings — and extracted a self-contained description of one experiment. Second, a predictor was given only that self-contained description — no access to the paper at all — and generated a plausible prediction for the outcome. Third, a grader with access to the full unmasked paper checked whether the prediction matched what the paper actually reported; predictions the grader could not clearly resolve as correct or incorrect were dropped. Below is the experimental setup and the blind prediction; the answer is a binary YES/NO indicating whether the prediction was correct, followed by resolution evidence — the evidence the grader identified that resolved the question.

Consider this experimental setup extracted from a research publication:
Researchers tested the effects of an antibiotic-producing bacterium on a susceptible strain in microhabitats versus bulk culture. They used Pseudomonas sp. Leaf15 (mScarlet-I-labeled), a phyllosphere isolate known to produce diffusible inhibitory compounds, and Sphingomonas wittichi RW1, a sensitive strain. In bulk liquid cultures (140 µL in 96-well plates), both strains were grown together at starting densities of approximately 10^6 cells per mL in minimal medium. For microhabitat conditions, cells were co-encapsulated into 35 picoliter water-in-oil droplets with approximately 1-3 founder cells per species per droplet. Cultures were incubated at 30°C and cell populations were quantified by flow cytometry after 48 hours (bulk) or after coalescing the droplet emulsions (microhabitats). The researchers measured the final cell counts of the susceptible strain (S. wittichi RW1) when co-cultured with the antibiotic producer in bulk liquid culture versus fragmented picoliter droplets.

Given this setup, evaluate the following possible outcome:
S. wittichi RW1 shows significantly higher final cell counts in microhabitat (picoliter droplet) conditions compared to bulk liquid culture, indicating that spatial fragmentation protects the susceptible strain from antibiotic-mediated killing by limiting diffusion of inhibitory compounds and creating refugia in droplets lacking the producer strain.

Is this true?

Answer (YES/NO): NO